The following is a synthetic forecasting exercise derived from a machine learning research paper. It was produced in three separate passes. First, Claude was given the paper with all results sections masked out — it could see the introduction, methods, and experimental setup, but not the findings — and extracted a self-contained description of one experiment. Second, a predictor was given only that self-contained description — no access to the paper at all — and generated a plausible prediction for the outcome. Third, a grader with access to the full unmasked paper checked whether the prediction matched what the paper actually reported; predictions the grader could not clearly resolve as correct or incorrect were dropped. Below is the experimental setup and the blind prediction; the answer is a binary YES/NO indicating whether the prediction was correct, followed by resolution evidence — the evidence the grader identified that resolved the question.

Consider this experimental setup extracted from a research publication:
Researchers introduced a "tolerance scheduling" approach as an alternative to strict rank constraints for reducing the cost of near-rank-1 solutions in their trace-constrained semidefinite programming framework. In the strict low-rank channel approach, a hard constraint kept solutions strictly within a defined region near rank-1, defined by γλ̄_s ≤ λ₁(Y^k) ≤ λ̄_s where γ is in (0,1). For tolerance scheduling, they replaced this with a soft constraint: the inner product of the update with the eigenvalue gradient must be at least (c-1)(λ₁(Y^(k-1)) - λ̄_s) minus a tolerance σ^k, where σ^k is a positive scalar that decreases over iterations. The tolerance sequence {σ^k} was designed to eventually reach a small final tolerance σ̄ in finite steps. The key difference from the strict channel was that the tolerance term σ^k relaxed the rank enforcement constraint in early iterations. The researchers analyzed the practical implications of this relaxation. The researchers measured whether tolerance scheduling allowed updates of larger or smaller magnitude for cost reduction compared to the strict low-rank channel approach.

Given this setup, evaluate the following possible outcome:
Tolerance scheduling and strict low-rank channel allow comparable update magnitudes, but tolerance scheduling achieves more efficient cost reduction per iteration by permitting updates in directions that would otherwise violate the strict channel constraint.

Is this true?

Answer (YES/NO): NO